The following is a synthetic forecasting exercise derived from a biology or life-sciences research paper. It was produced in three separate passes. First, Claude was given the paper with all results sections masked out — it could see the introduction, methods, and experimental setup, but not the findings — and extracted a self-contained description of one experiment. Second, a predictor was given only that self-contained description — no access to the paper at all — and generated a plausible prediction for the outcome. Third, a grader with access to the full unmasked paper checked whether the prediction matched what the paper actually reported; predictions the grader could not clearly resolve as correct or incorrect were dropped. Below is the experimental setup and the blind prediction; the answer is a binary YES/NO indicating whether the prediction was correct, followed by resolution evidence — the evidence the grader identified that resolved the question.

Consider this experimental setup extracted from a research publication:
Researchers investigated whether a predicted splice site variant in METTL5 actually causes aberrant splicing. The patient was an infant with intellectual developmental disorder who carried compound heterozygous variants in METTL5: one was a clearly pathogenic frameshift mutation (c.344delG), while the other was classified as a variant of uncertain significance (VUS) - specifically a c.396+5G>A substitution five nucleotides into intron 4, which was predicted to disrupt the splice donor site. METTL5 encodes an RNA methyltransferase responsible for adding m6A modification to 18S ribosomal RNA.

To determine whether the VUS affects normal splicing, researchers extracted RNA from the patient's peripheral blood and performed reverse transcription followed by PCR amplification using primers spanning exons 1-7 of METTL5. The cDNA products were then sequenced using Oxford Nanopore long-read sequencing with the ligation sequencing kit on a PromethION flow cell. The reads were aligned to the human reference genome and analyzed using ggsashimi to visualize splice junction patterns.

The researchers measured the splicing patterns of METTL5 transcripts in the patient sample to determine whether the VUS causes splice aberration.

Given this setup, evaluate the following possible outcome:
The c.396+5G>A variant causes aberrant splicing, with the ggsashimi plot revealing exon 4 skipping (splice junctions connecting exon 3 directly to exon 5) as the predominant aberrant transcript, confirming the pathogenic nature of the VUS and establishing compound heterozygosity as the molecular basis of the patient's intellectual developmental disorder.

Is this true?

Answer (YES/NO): NO